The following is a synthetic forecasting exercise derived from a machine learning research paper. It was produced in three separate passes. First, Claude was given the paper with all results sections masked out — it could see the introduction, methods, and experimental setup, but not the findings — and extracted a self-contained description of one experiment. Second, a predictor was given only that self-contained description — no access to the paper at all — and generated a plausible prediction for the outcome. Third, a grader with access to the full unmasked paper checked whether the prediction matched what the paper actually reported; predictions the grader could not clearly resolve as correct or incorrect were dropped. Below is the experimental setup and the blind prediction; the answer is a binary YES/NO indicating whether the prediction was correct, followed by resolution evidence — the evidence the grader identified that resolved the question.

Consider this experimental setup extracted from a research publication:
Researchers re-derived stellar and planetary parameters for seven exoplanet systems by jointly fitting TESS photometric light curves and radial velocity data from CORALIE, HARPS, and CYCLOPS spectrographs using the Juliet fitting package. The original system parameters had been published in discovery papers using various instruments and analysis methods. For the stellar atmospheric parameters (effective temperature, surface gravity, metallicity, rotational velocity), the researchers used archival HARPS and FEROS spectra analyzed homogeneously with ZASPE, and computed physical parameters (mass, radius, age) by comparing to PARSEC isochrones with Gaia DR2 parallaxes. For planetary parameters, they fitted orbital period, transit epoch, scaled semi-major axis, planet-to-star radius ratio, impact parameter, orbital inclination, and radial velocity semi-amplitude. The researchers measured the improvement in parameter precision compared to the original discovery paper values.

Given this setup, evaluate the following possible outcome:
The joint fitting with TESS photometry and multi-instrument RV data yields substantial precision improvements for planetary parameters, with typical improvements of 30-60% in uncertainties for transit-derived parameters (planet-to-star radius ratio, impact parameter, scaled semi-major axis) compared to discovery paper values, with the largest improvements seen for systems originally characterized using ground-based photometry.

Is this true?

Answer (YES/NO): NO